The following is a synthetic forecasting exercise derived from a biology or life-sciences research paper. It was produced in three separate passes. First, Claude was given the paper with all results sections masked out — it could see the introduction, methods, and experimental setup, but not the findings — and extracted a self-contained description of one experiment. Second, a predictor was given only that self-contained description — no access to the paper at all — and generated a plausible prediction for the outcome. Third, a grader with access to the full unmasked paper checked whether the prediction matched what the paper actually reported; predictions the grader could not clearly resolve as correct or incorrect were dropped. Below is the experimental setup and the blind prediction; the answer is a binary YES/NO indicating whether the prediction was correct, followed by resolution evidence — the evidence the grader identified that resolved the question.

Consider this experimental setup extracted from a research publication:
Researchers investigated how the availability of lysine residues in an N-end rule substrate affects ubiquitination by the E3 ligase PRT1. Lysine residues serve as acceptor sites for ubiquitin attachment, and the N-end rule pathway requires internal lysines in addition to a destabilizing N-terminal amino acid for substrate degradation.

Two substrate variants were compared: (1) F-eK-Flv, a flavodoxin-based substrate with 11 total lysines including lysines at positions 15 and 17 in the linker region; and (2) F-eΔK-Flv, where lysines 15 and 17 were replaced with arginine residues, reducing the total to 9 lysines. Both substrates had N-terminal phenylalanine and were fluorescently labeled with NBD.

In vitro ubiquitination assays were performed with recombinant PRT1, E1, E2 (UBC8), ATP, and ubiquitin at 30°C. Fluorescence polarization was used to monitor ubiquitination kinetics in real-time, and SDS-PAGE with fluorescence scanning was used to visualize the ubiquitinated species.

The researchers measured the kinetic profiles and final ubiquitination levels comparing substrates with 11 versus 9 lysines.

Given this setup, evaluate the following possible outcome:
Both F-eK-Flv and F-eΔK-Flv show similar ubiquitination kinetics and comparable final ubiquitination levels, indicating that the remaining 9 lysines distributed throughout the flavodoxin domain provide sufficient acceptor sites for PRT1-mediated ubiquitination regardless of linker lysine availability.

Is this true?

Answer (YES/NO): NO